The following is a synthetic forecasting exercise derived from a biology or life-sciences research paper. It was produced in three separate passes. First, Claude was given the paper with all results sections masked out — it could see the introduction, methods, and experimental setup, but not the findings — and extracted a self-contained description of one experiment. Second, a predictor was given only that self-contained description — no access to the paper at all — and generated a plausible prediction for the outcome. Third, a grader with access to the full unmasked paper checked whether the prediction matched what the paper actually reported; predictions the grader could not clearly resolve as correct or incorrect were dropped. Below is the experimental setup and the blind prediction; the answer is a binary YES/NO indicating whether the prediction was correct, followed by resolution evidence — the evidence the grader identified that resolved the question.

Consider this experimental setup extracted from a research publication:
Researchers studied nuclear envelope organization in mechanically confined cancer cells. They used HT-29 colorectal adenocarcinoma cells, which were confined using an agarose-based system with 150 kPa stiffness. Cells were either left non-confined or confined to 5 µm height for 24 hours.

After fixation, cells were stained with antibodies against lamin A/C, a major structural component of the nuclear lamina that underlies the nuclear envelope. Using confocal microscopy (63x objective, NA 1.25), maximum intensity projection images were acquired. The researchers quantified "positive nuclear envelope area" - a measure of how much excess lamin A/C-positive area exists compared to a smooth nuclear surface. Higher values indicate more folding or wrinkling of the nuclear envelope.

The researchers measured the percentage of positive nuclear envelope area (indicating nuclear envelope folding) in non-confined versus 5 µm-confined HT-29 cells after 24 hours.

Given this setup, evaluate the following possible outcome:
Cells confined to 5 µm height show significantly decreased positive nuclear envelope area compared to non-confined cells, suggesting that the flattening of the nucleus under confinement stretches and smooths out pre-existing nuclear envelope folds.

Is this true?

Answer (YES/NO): YES